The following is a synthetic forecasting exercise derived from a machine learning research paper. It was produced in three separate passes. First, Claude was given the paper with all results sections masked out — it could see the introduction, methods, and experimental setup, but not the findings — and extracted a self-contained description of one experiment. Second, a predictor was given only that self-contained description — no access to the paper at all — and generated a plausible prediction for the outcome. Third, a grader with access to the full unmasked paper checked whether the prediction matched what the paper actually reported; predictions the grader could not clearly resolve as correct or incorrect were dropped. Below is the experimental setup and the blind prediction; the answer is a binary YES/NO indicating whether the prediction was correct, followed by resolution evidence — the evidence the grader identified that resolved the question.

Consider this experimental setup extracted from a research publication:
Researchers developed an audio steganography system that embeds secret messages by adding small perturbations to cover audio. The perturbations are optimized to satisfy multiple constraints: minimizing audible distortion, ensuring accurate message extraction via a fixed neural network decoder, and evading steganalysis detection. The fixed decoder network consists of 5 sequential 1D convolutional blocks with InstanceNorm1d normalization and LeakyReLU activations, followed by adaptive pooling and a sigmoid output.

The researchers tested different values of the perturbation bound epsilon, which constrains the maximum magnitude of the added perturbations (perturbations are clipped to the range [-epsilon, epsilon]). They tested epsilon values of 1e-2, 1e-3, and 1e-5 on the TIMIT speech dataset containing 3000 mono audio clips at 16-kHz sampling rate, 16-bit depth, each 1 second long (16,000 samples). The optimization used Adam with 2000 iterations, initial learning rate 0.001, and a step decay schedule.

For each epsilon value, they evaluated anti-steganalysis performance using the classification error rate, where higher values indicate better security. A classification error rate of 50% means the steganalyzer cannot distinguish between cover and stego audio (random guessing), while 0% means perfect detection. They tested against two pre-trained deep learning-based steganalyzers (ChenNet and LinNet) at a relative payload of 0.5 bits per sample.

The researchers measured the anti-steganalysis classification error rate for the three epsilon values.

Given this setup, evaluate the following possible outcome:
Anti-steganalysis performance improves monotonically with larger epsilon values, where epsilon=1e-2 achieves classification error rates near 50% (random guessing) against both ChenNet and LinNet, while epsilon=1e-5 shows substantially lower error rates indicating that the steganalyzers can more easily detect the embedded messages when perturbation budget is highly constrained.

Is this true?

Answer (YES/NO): NO